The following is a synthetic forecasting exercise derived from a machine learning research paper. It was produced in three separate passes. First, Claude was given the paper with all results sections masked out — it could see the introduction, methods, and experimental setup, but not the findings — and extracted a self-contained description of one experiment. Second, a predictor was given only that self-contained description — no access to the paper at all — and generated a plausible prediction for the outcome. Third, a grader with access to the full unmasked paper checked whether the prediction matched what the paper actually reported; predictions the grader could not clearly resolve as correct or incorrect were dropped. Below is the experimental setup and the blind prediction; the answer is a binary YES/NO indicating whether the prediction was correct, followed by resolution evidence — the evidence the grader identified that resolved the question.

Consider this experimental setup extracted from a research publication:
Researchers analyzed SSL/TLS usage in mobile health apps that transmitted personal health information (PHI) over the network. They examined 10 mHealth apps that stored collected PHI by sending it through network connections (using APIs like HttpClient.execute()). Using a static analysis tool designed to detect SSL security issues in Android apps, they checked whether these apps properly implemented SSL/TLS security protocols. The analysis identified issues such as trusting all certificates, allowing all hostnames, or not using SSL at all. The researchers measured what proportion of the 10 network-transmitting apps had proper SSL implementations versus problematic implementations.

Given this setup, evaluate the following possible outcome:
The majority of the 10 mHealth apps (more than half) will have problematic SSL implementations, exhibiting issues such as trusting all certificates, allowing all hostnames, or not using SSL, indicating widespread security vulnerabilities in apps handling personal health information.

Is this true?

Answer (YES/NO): YES